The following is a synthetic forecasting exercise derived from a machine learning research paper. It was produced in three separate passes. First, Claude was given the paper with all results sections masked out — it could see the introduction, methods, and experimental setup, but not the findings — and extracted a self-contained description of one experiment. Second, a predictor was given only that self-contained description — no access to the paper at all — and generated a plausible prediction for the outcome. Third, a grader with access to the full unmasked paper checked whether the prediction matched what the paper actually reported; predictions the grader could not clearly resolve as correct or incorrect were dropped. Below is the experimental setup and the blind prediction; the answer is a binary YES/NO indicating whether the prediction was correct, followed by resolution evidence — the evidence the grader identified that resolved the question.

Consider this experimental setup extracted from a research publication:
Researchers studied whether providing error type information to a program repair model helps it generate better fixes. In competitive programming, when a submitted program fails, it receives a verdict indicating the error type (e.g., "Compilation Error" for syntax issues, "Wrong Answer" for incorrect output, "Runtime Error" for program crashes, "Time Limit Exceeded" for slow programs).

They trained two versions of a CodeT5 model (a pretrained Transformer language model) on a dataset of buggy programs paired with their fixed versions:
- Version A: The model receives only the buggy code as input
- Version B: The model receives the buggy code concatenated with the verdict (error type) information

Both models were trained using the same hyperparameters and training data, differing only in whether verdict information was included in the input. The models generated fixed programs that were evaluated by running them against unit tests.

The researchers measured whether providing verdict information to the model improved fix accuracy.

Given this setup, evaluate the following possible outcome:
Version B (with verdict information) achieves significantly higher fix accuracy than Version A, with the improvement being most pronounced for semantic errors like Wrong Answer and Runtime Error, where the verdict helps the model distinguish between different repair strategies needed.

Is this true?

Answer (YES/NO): NO